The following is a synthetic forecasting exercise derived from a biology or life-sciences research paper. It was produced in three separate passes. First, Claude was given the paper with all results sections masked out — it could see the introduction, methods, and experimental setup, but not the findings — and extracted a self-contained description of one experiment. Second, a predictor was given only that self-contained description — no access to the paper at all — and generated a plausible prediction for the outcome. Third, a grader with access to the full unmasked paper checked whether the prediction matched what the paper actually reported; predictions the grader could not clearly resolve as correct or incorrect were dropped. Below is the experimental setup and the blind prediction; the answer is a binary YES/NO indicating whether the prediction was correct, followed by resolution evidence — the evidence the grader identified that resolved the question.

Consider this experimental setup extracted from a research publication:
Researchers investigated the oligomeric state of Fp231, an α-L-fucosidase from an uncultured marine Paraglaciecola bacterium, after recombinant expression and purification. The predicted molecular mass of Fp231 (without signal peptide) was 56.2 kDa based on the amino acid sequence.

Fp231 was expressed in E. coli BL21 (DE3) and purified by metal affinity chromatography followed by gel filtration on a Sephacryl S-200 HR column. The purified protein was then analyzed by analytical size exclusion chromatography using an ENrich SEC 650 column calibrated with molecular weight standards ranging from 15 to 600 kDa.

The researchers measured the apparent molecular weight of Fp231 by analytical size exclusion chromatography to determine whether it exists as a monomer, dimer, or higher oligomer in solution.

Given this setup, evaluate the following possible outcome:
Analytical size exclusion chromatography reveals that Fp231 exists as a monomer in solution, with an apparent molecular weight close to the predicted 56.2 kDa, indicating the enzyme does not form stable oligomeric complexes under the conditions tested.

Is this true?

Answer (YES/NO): YES